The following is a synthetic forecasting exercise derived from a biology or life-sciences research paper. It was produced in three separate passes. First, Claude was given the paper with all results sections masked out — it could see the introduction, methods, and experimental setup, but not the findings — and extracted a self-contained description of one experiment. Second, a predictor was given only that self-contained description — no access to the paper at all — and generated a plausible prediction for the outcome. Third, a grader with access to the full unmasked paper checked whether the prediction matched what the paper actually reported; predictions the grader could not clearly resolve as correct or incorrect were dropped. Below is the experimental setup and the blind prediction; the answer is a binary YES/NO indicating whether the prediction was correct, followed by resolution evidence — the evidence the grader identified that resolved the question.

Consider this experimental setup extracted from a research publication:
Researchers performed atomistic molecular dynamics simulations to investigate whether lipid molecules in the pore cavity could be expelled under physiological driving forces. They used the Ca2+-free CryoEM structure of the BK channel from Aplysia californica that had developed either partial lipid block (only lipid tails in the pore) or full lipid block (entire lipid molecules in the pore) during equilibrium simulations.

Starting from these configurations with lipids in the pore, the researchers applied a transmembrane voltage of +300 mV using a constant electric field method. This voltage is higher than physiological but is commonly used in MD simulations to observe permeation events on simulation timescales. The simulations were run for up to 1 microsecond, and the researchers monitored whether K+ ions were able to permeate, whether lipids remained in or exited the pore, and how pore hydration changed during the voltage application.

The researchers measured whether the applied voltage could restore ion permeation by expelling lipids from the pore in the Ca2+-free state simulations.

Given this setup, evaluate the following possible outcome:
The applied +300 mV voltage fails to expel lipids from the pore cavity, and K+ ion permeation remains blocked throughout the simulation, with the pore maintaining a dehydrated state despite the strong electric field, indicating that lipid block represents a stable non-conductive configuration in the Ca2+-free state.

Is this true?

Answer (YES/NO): YES